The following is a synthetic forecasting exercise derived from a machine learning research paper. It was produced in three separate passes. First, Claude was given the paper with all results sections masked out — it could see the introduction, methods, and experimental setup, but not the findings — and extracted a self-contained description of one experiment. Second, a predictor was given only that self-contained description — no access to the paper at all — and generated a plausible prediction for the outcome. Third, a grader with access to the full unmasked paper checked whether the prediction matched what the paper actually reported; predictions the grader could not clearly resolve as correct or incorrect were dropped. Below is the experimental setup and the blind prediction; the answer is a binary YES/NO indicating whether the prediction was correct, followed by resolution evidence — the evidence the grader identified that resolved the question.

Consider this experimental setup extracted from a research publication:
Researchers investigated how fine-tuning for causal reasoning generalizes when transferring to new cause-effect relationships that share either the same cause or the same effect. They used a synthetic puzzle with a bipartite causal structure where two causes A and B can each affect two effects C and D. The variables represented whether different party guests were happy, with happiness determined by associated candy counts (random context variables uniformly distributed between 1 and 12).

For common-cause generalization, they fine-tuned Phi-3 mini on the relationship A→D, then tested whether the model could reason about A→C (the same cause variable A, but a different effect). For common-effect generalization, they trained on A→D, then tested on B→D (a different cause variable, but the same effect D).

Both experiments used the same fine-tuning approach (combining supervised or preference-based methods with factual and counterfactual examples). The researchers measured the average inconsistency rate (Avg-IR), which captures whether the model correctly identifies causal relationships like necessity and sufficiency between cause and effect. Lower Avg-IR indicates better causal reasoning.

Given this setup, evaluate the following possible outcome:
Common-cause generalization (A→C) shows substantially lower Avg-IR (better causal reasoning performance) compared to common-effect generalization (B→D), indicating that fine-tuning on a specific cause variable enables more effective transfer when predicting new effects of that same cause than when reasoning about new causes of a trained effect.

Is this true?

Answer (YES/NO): NO